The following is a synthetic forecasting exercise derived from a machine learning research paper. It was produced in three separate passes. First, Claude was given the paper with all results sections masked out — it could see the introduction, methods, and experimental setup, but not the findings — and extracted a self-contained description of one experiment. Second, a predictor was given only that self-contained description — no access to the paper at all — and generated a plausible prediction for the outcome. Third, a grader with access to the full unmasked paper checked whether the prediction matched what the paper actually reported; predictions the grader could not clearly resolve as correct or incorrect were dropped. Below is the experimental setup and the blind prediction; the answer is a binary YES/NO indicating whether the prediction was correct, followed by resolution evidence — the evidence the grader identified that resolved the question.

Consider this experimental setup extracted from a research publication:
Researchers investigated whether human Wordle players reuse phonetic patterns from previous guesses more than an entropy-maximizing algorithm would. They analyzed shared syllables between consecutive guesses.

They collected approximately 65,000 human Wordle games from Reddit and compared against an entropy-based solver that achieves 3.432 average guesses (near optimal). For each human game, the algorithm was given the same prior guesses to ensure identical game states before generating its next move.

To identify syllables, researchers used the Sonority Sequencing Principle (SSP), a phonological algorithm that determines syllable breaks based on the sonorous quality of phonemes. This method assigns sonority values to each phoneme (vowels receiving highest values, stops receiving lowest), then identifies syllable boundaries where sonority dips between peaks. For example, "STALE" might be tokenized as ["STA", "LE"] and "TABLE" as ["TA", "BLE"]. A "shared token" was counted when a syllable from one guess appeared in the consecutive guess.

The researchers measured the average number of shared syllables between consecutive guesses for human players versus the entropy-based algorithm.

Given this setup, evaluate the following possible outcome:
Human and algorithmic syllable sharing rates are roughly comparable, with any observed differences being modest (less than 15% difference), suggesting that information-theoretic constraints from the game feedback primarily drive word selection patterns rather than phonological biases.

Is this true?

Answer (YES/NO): NO